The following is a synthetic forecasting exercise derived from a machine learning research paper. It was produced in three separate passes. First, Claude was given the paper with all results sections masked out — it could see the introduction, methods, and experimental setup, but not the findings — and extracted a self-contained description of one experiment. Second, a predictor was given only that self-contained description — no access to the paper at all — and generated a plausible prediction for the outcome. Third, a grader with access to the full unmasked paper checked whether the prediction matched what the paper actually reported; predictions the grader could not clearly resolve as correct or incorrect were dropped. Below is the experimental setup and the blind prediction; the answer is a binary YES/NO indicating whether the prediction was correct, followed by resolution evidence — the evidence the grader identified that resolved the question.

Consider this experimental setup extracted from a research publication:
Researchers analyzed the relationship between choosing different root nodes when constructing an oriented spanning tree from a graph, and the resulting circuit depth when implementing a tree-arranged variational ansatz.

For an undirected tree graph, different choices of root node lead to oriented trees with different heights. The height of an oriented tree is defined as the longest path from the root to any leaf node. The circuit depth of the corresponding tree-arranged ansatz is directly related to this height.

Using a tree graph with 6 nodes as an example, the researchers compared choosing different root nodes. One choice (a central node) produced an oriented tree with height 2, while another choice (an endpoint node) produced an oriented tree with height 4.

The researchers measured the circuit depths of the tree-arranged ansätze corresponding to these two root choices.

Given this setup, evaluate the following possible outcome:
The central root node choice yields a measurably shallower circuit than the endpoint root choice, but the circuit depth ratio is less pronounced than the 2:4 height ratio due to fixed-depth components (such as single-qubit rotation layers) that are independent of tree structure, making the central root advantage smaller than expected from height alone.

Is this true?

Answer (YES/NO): NO